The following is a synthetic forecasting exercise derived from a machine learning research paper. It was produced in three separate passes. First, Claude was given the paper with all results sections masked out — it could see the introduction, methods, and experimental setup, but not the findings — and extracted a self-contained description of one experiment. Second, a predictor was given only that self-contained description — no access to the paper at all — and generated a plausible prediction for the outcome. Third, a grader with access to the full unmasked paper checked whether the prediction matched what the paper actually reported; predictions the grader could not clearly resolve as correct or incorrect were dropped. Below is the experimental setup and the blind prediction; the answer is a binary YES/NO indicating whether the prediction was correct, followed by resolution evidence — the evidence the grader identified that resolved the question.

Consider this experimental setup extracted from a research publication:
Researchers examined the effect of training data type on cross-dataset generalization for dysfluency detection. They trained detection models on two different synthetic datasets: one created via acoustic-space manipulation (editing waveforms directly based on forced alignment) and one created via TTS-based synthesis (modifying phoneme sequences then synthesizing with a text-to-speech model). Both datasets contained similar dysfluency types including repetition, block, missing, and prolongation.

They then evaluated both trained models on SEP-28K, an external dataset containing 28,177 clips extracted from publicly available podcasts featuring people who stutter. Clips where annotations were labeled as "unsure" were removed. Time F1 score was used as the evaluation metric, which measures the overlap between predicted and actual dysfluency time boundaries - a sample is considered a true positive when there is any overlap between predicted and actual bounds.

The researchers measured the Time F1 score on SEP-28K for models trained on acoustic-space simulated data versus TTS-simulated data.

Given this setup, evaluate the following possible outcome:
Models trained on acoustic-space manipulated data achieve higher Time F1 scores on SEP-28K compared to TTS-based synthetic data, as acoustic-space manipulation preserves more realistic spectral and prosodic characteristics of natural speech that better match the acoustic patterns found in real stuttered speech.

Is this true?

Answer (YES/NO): NO